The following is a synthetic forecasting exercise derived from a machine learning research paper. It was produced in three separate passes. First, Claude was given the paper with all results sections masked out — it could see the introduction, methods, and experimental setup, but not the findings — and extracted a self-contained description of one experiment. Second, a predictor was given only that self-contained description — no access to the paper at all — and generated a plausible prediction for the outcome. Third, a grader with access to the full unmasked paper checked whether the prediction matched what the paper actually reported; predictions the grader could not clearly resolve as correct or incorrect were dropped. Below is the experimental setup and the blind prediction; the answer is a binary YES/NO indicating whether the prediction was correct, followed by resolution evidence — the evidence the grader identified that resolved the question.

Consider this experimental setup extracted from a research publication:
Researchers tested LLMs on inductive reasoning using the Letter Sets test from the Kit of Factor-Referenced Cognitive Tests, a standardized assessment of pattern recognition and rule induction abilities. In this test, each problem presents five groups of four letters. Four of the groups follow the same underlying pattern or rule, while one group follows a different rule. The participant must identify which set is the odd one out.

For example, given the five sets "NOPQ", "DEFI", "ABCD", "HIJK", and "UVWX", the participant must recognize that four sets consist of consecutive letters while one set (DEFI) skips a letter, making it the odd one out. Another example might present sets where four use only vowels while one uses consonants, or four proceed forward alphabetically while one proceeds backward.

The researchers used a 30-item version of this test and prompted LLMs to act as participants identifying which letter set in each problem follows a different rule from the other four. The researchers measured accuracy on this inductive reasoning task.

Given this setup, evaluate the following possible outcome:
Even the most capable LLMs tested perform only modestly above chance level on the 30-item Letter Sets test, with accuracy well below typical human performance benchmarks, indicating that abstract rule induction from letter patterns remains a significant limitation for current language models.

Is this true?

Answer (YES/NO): NO